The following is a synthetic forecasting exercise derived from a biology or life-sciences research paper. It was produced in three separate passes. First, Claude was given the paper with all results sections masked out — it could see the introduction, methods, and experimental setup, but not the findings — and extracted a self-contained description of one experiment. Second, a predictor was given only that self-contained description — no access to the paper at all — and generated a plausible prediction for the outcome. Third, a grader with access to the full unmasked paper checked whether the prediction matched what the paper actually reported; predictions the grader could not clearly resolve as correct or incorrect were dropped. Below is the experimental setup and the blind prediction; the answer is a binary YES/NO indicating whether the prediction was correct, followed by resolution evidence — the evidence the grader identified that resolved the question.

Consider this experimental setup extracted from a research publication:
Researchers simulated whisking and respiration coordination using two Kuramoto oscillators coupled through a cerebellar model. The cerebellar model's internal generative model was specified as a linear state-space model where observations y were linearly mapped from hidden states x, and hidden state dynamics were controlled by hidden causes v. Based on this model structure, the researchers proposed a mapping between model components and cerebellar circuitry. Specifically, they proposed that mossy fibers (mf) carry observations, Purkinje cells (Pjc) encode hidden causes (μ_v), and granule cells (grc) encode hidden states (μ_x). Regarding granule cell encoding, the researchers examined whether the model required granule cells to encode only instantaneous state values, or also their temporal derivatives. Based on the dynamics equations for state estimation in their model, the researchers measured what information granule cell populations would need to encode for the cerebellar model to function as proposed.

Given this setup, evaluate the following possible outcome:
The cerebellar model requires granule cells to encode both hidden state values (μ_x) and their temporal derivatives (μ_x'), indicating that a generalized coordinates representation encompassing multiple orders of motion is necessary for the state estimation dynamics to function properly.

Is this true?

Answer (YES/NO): YES